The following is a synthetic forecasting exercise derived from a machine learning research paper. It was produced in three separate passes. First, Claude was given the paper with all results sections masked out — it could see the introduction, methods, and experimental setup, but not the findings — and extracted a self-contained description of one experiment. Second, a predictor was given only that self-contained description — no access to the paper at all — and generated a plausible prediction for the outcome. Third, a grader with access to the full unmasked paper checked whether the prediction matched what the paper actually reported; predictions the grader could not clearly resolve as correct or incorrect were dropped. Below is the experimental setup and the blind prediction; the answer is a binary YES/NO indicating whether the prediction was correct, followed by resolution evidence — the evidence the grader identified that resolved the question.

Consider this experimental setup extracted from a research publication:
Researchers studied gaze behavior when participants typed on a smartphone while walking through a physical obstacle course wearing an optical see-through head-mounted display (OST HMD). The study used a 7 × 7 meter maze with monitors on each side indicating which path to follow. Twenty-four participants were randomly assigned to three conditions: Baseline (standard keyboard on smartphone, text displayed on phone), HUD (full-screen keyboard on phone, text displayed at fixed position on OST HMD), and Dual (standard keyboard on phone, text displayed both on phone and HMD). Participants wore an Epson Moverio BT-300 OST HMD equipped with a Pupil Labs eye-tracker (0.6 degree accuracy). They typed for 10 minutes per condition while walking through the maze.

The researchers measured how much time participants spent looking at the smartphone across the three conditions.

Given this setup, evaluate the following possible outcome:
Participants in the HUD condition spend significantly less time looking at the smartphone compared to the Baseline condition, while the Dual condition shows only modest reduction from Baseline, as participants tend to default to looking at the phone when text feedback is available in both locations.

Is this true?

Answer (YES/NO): YES